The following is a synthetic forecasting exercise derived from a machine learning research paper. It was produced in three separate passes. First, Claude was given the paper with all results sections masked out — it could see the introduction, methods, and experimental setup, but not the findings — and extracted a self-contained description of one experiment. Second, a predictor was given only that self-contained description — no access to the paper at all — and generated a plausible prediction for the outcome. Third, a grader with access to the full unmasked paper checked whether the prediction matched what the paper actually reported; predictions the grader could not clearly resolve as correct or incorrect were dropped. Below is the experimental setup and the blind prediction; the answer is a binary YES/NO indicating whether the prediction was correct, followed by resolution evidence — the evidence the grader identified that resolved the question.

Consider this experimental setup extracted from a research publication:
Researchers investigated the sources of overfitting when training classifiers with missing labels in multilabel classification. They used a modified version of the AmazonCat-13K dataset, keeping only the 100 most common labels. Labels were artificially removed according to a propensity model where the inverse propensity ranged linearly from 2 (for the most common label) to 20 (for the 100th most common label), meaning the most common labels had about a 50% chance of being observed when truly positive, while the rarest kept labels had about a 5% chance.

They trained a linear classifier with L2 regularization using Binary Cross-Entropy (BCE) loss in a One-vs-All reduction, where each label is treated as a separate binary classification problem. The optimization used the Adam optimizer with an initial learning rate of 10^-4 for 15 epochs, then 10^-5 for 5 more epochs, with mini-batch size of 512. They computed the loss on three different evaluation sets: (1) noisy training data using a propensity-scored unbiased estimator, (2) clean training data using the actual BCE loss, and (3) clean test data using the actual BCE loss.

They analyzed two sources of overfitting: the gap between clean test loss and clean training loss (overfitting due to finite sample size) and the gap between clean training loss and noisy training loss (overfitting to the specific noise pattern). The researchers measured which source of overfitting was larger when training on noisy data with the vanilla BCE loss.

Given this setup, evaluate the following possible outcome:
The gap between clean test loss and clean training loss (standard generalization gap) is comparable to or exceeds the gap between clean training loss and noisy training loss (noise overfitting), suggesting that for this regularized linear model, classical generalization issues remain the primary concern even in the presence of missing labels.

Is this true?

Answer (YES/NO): NO